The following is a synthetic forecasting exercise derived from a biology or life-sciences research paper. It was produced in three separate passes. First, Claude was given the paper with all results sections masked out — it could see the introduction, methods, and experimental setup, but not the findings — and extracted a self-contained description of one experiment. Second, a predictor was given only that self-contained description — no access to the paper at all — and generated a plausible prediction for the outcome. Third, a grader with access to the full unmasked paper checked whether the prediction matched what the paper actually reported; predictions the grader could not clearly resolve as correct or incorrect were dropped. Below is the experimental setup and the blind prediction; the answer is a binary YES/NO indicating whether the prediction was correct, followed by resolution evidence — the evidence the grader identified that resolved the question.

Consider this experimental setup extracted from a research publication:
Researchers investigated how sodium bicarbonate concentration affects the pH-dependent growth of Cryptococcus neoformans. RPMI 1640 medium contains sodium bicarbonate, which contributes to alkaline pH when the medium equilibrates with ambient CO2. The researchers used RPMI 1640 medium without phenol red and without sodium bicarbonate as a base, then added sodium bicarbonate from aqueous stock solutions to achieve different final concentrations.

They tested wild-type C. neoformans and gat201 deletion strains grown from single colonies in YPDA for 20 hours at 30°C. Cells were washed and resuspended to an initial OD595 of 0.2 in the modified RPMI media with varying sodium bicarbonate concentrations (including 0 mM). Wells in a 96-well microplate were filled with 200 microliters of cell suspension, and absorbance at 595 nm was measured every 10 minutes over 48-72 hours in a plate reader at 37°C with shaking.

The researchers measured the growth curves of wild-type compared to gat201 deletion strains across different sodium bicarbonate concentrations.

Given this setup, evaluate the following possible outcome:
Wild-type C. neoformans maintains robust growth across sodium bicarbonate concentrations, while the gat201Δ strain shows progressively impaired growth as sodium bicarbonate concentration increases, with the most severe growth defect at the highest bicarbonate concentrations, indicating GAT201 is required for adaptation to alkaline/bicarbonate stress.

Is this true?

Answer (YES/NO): NO